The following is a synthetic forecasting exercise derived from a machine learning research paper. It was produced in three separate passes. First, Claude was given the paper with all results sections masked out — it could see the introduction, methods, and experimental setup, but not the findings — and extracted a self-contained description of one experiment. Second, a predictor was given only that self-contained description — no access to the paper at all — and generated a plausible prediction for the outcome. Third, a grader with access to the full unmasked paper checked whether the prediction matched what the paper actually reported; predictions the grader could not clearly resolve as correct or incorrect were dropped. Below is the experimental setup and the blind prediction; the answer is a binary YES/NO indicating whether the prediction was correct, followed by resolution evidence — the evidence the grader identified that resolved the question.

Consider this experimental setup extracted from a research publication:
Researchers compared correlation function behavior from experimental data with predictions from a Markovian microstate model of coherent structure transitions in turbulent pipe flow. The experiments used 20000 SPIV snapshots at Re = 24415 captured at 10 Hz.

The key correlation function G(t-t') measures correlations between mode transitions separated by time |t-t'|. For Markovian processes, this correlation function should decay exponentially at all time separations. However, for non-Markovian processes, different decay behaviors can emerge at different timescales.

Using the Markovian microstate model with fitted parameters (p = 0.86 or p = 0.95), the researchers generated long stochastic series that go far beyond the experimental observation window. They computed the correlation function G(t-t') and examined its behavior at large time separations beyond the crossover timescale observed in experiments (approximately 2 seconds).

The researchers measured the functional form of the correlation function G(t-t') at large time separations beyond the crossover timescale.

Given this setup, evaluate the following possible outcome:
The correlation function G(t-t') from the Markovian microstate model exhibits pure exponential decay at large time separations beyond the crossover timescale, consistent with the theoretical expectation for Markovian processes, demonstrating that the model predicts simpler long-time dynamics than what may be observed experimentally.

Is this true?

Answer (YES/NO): YES